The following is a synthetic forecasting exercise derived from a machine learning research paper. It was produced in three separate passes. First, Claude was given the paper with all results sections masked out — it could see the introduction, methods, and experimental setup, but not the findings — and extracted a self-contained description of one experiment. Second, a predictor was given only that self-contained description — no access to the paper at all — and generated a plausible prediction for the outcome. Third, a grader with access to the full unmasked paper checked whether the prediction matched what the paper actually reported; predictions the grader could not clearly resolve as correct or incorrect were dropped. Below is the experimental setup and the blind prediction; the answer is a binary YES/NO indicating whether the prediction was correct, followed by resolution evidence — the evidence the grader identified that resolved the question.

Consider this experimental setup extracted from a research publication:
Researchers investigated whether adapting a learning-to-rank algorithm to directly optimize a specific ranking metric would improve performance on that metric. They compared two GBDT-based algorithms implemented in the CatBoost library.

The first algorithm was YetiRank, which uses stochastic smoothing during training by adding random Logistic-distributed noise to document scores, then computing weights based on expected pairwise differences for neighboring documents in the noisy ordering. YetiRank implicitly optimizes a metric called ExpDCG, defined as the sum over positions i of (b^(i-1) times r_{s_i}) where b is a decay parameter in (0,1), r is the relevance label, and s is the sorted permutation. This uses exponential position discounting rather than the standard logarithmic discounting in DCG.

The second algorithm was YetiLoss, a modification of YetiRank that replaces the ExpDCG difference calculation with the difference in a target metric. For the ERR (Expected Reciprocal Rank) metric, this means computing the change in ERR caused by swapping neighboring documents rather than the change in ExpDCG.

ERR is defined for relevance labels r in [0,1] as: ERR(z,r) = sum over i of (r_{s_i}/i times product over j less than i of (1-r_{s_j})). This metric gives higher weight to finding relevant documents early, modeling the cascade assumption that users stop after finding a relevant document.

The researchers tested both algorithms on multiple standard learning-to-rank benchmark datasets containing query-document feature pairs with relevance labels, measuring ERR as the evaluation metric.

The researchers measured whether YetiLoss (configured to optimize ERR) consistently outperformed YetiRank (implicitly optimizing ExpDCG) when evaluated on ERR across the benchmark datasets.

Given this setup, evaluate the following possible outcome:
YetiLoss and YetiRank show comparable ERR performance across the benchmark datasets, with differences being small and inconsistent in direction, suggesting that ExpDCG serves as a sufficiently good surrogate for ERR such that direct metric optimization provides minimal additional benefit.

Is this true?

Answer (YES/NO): YES